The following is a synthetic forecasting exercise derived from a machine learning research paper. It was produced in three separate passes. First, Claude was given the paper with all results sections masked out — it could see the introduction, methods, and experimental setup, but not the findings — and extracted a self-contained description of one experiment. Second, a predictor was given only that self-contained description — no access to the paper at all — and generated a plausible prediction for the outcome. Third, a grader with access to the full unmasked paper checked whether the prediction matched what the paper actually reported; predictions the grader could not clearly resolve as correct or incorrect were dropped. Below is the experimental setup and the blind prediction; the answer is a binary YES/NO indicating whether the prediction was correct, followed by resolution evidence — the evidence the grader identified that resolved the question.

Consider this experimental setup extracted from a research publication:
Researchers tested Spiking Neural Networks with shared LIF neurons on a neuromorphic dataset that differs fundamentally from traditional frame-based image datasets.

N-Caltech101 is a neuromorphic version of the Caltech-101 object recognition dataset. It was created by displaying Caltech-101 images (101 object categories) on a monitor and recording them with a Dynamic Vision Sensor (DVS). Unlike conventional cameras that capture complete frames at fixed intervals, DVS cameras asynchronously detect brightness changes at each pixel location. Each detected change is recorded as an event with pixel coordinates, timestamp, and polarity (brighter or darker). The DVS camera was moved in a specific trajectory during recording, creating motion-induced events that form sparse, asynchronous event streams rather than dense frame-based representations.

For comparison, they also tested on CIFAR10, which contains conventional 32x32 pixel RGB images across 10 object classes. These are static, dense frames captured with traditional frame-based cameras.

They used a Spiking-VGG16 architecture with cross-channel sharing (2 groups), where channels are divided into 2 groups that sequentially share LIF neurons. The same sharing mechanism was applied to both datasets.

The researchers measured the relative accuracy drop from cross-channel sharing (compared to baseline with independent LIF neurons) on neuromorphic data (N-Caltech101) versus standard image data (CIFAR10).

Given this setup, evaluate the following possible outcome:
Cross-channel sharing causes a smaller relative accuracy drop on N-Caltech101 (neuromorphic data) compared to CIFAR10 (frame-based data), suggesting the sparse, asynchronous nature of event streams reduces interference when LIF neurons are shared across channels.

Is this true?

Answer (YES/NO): YES